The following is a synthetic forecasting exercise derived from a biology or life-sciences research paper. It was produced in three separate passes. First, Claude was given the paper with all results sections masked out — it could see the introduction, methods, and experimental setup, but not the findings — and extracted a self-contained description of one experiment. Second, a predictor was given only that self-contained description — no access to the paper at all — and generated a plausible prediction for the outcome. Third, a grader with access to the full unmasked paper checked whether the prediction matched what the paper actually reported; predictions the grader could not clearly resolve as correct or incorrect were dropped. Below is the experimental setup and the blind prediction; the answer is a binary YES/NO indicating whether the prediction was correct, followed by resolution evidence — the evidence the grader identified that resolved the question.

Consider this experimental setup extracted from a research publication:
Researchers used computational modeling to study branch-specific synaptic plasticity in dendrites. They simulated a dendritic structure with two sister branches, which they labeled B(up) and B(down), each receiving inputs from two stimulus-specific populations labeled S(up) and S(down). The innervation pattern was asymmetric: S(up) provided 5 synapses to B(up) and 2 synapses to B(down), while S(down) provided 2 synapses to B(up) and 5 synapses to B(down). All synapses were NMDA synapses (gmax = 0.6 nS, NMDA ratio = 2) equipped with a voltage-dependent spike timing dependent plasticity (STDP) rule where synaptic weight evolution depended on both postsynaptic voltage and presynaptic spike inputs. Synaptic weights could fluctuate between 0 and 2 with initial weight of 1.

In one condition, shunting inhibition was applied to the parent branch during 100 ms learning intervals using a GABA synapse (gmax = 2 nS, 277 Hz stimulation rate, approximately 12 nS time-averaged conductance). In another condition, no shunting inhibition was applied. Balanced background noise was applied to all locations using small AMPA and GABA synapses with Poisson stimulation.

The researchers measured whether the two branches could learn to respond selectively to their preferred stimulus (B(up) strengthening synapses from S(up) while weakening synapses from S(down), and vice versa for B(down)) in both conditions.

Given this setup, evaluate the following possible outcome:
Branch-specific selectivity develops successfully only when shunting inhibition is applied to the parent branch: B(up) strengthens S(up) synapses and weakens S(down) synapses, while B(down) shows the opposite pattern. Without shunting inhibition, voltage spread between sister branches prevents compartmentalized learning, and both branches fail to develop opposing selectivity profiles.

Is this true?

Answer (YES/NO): YES